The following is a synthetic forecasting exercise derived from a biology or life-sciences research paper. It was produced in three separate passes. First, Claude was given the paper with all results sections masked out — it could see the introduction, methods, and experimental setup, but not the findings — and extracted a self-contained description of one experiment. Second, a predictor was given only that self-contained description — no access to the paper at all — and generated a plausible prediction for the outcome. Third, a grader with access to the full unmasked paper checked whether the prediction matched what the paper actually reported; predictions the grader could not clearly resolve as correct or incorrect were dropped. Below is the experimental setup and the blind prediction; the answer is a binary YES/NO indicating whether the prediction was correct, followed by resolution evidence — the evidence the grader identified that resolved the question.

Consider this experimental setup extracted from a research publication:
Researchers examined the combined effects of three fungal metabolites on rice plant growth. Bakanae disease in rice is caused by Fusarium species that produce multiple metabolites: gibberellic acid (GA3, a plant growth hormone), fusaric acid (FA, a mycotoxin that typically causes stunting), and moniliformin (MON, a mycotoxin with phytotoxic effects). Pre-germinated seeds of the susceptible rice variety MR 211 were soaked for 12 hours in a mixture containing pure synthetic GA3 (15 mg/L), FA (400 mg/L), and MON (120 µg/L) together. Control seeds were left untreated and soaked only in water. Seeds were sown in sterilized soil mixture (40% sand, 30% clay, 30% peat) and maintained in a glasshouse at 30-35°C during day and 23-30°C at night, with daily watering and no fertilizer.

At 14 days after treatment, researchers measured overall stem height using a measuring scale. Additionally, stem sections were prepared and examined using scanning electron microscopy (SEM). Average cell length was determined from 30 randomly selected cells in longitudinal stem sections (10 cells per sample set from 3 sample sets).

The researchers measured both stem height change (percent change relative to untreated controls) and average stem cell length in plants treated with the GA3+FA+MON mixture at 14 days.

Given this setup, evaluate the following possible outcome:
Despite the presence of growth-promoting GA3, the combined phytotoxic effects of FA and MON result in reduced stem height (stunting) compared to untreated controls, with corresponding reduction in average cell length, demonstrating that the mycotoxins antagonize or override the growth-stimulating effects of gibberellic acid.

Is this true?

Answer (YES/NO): NO